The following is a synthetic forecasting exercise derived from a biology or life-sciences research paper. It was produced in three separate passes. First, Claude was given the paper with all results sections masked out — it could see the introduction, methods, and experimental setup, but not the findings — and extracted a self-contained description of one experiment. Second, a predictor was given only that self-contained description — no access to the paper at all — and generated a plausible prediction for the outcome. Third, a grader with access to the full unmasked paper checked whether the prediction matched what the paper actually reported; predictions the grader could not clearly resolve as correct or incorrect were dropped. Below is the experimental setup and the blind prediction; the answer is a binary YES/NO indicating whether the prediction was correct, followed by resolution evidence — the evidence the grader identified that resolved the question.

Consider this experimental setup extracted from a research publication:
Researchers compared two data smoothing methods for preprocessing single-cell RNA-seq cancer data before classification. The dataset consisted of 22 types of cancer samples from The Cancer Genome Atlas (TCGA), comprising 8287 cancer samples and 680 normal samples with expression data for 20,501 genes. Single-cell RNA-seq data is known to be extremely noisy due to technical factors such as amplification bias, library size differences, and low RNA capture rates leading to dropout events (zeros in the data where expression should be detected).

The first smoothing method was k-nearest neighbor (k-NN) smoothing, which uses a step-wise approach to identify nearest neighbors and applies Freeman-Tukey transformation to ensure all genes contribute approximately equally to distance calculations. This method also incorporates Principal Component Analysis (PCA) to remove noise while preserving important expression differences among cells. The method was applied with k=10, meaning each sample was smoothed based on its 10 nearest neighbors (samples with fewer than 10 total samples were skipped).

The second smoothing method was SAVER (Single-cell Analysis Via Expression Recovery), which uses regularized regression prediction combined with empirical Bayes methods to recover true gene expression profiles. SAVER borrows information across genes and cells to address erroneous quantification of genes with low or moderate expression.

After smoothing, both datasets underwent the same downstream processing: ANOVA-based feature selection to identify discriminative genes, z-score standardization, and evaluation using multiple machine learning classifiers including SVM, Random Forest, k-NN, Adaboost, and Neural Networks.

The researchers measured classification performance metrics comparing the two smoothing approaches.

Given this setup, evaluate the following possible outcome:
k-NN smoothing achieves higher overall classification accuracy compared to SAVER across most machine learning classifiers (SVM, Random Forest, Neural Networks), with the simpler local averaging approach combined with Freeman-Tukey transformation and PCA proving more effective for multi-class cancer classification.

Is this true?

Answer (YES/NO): NO